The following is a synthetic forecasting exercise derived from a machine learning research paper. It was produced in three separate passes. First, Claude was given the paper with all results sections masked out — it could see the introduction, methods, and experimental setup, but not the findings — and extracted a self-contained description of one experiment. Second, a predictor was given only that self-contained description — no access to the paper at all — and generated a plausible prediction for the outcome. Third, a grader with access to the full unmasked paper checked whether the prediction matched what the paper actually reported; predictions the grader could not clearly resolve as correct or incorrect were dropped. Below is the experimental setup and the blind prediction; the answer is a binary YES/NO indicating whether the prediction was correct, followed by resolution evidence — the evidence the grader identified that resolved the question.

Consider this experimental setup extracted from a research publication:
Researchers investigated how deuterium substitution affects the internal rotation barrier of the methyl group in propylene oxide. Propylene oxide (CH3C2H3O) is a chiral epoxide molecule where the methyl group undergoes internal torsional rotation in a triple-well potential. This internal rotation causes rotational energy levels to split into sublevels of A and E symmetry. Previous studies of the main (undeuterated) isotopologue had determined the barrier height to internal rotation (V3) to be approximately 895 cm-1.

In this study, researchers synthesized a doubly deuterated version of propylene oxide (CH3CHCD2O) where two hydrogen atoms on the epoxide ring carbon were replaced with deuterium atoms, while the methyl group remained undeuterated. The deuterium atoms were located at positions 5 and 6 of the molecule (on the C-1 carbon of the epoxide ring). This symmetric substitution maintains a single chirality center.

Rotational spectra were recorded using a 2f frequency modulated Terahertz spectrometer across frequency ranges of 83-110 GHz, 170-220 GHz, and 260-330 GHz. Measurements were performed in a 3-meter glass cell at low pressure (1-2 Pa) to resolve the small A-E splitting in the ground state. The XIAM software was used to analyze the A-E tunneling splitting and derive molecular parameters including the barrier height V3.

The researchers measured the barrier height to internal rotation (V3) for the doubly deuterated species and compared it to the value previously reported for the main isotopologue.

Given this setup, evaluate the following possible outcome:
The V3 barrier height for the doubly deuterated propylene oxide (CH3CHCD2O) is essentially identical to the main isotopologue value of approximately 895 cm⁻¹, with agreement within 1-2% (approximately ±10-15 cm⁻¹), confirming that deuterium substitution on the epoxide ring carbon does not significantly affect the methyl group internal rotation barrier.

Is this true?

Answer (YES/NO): NO